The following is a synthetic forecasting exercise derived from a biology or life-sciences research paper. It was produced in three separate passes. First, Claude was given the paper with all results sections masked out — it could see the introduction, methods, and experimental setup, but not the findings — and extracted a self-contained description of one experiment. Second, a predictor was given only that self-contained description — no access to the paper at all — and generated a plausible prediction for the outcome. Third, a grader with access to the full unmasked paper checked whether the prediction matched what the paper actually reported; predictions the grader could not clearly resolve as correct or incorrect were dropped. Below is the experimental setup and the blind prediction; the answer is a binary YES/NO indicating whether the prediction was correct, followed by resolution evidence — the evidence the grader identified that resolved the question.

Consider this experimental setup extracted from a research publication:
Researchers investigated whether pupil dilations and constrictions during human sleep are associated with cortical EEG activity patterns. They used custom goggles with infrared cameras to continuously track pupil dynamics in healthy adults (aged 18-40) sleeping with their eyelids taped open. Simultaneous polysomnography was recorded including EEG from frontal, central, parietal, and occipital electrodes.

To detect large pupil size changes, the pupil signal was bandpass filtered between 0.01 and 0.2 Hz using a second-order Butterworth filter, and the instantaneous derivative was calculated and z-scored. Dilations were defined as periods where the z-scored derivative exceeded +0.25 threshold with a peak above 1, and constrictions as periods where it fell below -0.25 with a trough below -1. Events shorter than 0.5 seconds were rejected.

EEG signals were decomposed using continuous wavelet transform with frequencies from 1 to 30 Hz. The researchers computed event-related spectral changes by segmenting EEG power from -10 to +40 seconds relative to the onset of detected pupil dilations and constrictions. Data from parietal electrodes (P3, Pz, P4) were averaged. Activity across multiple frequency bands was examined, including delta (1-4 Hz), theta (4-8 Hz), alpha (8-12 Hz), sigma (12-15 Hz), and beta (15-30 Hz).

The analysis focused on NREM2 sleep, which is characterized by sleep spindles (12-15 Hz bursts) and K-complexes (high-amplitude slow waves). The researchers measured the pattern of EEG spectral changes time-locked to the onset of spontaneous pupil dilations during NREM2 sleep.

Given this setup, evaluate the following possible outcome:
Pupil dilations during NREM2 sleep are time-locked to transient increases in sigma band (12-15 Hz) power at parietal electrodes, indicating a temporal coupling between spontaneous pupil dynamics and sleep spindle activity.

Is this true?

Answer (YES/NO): NO